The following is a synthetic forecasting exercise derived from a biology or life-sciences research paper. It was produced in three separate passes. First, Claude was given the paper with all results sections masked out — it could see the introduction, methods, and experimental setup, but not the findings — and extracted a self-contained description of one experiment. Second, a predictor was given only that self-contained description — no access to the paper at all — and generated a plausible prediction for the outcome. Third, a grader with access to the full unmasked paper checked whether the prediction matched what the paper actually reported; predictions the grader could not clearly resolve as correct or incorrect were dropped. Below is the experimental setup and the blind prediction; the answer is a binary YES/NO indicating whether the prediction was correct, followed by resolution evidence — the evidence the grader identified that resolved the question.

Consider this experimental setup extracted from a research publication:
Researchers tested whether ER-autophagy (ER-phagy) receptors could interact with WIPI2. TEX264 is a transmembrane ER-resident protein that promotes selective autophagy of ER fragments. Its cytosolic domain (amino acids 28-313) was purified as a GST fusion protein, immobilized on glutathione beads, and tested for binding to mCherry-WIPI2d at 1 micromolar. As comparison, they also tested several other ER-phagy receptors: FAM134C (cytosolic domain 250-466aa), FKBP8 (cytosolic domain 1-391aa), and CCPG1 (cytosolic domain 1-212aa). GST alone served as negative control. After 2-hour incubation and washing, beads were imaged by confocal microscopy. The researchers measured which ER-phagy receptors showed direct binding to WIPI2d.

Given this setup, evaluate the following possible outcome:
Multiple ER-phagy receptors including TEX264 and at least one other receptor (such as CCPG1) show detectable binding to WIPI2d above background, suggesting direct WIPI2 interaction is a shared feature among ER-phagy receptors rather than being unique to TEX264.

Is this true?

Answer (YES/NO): NO